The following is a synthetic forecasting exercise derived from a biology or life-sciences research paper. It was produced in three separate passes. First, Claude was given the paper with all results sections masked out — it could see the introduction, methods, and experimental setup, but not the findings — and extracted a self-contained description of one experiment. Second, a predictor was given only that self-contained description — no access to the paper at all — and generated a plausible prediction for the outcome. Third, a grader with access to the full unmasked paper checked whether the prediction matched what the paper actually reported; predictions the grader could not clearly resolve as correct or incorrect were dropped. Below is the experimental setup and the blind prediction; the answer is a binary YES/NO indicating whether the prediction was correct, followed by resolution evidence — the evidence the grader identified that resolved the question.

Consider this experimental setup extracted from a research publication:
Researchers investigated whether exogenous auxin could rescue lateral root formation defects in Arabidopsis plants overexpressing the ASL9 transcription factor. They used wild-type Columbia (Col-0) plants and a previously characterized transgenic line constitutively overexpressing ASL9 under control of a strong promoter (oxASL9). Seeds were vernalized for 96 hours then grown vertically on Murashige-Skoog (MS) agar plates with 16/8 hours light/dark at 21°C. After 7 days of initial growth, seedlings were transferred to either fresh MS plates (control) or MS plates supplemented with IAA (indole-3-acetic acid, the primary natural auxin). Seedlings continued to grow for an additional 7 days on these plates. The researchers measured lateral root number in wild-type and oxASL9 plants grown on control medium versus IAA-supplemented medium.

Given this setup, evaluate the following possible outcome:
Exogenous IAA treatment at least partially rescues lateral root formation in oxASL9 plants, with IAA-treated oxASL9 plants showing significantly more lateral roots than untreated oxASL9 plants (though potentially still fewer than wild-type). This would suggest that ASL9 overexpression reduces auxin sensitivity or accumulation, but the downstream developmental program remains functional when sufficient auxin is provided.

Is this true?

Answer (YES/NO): YES